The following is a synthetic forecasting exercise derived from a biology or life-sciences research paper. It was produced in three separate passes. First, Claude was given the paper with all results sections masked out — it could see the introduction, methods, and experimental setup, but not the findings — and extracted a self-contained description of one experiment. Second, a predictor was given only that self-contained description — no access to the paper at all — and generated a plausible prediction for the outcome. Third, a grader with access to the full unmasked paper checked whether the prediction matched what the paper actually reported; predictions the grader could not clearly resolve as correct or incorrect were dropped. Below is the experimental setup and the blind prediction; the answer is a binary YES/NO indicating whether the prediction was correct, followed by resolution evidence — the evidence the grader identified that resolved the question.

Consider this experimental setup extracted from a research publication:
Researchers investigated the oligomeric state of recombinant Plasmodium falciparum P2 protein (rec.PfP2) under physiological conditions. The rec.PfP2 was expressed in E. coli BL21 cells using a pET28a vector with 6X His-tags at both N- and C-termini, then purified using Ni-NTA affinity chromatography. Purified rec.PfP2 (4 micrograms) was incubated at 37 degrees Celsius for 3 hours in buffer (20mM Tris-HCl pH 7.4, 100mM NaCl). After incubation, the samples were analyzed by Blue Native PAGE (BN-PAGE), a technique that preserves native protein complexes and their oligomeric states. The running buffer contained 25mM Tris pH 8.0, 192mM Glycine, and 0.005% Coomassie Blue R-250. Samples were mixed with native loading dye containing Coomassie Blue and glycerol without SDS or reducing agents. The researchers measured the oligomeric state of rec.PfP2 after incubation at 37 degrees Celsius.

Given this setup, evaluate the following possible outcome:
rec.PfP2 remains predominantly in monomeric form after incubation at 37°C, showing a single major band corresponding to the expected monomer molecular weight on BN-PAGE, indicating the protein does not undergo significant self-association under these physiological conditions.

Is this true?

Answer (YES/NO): NO